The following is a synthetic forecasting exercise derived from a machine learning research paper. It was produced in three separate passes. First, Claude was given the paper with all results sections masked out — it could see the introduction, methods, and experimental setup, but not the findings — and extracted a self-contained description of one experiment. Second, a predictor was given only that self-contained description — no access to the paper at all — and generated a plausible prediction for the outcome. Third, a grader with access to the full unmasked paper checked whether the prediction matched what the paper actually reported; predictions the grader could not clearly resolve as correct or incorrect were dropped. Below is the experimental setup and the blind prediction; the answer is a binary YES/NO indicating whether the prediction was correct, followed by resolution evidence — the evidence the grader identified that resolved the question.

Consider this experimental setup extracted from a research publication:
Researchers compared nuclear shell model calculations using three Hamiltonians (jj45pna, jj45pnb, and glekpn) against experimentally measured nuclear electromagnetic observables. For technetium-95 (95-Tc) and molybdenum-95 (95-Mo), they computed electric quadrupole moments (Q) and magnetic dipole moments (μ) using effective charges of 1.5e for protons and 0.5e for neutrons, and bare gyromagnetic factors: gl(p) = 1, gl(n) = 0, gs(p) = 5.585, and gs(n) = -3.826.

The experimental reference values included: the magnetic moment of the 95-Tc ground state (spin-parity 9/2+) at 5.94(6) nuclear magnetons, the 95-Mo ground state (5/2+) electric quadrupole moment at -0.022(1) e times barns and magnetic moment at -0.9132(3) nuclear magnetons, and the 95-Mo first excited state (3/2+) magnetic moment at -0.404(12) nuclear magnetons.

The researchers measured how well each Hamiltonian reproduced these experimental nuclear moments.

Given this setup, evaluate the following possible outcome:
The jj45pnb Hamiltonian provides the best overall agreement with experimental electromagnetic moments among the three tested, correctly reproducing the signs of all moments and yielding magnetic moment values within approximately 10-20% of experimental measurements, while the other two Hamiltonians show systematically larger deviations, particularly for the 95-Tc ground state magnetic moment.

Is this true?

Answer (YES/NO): NO